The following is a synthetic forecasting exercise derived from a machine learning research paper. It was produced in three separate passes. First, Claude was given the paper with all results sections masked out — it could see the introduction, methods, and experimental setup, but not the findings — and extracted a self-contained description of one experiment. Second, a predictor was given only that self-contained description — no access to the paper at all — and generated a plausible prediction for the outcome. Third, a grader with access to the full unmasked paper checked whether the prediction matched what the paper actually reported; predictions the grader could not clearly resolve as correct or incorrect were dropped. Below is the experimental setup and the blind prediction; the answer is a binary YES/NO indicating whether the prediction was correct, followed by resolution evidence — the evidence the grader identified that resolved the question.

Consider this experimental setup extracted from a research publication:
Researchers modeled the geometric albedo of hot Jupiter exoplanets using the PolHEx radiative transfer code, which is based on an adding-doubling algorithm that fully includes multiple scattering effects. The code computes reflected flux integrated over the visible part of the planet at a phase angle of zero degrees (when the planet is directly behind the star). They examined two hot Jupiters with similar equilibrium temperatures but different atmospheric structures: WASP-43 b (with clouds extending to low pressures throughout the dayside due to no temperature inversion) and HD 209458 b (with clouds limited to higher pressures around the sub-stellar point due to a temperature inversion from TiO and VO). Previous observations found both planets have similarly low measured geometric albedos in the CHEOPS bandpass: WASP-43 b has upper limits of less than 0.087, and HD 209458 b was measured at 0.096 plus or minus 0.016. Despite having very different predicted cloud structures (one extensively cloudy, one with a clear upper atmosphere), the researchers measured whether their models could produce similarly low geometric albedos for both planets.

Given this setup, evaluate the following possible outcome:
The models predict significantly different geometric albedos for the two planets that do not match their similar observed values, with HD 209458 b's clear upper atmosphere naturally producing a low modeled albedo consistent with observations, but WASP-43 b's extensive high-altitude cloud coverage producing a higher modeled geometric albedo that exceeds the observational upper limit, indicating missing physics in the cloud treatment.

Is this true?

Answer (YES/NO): NO